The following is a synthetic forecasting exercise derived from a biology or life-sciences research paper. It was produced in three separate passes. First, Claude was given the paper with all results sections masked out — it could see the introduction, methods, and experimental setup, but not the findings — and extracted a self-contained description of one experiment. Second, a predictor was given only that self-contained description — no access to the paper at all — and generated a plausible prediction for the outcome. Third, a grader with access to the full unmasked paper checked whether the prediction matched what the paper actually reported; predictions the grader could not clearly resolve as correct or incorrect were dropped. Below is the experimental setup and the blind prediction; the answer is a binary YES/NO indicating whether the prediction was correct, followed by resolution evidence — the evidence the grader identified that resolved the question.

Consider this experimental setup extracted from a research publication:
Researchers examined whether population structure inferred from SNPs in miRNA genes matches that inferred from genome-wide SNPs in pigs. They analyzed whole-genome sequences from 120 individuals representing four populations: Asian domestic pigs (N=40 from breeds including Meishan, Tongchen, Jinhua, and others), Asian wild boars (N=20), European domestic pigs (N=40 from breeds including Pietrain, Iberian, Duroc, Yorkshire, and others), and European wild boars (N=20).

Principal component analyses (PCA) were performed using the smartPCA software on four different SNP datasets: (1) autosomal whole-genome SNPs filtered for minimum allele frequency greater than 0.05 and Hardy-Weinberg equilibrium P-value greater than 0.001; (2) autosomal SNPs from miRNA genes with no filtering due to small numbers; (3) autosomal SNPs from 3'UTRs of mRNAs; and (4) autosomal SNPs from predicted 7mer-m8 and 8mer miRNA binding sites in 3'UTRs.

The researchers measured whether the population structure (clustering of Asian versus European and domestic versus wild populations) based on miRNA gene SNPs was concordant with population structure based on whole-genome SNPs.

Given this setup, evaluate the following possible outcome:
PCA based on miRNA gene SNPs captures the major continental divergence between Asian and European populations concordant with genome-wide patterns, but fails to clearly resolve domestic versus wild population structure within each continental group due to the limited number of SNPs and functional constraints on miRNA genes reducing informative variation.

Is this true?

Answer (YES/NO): YES